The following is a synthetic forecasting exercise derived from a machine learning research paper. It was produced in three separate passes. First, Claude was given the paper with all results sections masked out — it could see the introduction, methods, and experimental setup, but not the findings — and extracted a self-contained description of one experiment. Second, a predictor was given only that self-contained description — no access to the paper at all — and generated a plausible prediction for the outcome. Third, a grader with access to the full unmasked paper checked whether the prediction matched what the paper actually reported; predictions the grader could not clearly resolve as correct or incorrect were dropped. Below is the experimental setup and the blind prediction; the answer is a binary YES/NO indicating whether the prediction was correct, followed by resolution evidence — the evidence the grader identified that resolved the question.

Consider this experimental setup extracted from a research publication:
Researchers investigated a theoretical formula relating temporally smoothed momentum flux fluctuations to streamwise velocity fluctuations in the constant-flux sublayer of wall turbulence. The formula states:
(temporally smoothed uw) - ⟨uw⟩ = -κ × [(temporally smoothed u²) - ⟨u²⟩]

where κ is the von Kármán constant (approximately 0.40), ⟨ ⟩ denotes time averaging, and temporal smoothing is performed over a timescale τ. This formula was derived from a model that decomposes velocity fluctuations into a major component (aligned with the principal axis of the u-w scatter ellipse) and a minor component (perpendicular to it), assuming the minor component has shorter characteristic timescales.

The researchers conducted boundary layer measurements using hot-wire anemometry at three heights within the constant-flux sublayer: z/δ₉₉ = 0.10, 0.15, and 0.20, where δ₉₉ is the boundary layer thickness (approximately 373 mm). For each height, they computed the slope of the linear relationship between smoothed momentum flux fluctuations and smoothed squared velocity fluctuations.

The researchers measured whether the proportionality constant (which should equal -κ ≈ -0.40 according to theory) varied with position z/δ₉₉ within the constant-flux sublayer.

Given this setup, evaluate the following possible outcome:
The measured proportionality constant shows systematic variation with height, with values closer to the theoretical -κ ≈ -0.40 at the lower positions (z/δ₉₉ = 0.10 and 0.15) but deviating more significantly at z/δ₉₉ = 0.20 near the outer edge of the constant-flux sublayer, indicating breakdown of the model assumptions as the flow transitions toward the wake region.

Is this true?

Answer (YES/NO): NO